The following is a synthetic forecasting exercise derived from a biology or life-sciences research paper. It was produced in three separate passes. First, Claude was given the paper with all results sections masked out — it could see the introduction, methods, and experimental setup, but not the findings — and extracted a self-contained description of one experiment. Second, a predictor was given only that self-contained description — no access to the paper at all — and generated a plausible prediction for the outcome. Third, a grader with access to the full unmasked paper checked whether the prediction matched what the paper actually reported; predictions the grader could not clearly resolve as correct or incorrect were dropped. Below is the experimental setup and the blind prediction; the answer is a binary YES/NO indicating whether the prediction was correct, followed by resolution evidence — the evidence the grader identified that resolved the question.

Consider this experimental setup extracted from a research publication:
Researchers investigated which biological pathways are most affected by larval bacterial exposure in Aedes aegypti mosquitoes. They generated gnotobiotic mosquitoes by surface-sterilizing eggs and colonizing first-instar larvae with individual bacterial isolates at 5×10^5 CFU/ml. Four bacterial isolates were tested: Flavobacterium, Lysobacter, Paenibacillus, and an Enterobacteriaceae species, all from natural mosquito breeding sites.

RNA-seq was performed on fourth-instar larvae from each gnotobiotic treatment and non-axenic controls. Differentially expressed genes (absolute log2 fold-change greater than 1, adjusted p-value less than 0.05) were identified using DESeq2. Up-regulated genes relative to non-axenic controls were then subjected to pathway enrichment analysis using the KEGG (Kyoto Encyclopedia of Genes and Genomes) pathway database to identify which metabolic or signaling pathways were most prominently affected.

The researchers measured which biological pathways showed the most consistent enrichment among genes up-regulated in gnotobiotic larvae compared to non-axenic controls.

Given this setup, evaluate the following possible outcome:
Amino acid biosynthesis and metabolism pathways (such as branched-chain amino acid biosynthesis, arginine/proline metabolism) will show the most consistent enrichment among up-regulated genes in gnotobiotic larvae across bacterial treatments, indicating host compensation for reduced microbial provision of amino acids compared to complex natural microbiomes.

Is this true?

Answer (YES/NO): NO